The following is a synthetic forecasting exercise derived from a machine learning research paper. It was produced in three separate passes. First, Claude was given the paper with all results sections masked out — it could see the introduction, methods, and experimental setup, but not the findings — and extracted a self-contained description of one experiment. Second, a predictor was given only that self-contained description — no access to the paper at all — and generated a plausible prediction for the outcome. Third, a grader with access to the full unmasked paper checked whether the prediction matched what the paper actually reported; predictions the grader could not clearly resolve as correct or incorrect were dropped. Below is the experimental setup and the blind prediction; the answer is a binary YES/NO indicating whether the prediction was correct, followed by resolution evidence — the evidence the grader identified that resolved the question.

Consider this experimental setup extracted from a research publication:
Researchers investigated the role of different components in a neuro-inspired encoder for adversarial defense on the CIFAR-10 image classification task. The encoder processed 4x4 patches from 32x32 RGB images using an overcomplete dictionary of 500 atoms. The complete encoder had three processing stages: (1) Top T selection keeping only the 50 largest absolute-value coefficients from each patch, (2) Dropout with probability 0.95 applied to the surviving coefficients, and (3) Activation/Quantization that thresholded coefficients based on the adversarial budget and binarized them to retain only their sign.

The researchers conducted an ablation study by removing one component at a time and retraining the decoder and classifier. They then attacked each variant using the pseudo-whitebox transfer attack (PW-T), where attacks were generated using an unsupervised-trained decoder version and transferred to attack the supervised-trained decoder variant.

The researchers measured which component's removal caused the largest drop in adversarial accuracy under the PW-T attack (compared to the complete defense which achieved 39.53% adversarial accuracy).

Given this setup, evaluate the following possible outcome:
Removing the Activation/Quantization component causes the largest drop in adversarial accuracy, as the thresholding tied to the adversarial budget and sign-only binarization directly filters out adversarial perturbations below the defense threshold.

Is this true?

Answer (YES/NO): NO